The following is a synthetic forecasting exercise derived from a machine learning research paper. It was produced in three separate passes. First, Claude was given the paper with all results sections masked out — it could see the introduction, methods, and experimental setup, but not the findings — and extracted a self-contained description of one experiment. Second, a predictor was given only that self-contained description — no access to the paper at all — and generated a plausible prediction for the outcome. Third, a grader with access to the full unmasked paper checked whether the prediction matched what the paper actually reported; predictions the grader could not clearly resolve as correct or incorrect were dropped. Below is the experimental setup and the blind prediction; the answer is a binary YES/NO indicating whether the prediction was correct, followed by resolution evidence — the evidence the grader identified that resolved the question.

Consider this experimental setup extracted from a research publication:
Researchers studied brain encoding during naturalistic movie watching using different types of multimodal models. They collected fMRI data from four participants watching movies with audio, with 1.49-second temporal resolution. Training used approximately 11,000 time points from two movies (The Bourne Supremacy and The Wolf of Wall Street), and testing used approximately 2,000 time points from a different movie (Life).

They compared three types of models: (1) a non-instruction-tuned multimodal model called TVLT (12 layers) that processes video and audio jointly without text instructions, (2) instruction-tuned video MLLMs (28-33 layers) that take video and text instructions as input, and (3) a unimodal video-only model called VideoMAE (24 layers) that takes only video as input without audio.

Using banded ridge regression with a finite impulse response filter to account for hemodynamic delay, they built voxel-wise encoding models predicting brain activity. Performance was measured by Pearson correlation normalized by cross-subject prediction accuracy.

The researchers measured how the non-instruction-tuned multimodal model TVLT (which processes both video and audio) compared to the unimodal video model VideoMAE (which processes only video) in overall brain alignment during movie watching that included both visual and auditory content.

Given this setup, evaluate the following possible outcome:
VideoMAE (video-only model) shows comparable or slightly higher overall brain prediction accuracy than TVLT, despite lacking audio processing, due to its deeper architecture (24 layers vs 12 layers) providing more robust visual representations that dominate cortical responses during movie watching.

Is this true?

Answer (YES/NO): NO